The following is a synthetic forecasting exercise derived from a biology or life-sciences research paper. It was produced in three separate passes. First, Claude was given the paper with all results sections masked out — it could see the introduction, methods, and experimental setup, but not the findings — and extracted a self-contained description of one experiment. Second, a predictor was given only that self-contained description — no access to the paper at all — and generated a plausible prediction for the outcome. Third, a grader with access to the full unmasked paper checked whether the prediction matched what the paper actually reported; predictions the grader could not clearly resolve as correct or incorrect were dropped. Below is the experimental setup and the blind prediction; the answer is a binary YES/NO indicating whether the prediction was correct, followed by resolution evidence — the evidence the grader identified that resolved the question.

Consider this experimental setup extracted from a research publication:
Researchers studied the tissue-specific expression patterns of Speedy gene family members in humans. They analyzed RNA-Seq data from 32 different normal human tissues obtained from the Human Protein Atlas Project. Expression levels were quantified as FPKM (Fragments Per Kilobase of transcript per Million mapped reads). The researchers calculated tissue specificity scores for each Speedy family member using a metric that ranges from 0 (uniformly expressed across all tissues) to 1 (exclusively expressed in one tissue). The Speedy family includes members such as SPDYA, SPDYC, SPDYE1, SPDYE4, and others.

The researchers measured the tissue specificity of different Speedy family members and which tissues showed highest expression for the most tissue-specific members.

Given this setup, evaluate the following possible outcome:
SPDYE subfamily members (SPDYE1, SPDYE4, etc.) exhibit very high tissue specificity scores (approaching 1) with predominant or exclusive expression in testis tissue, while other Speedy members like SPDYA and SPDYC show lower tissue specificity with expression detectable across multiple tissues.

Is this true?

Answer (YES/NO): NO